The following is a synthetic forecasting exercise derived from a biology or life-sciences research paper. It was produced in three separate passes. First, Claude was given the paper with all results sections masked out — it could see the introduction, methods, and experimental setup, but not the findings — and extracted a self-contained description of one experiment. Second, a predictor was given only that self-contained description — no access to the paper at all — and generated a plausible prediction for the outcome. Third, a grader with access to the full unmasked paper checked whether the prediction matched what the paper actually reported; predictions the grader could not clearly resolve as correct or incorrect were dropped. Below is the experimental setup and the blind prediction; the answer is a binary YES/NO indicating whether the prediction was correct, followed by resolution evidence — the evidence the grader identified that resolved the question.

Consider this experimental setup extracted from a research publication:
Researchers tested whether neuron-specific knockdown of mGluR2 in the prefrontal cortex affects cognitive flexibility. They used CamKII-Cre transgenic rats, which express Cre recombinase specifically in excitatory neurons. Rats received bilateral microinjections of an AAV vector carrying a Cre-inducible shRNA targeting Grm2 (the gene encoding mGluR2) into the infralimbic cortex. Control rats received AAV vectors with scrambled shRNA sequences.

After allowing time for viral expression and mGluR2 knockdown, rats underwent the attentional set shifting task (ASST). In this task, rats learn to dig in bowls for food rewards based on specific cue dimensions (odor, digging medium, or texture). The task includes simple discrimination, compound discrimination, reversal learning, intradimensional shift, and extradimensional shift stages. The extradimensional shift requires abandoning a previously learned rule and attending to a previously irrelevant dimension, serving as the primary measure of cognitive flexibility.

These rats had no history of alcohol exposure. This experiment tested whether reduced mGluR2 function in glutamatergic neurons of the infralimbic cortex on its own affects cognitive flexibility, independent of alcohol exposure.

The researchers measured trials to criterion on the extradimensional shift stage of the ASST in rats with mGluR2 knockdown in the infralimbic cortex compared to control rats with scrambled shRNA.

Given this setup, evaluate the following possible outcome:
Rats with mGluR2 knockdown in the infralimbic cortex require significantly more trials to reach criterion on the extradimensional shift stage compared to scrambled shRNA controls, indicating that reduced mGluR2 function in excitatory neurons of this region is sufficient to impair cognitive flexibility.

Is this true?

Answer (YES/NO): YES